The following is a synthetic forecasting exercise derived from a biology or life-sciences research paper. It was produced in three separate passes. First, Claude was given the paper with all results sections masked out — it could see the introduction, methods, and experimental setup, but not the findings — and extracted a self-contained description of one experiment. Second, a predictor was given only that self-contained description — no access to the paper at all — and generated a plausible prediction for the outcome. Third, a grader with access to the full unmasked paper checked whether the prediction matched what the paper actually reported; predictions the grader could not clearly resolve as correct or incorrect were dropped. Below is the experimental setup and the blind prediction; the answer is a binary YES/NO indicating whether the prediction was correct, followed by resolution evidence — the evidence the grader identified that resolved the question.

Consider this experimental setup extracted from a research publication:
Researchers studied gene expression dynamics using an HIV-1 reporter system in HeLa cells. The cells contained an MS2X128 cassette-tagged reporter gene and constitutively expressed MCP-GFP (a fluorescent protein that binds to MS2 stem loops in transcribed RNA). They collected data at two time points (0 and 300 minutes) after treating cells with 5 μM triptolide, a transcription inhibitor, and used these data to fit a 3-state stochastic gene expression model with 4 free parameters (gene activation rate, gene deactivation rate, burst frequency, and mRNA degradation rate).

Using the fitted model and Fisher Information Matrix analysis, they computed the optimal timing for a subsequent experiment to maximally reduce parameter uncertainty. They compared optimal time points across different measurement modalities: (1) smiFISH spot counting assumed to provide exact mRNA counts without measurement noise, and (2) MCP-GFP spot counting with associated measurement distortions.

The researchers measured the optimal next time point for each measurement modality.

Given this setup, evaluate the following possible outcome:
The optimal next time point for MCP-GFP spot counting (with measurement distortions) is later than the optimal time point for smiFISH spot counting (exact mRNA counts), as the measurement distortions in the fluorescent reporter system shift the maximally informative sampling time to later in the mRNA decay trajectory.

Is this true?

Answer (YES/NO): NO